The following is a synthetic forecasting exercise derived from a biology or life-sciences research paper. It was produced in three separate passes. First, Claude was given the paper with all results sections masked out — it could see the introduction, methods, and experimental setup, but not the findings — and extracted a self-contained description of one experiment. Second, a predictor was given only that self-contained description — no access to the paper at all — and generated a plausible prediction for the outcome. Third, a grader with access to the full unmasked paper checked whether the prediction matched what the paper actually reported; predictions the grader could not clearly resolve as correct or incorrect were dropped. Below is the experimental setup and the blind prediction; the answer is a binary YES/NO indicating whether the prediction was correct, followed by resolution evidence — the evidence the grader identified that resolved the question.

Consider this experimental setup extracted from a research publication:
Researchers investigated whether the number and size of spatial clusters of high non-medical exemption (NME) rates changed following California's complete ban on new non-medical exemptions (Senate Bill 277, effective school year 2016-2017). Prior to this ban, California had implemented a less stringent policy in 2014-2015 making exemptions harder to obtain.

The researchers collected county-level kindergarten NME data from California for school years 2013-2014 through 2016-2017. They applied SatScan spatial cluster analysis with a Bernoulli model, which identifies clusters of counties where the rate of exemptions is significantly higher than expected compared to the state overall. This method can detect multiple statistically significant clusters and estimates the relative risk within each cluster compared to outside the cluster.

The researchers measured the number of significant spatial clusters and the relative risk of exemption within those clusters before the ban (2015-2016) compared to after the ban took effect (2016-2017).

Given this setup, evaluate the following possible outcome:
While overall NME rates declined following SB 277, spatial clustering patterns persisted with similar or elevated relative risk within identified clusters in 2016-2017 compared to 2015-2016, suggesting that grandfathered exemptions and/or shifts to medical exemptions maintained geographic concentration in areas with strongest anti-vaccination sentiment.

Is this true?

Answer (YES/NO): NO